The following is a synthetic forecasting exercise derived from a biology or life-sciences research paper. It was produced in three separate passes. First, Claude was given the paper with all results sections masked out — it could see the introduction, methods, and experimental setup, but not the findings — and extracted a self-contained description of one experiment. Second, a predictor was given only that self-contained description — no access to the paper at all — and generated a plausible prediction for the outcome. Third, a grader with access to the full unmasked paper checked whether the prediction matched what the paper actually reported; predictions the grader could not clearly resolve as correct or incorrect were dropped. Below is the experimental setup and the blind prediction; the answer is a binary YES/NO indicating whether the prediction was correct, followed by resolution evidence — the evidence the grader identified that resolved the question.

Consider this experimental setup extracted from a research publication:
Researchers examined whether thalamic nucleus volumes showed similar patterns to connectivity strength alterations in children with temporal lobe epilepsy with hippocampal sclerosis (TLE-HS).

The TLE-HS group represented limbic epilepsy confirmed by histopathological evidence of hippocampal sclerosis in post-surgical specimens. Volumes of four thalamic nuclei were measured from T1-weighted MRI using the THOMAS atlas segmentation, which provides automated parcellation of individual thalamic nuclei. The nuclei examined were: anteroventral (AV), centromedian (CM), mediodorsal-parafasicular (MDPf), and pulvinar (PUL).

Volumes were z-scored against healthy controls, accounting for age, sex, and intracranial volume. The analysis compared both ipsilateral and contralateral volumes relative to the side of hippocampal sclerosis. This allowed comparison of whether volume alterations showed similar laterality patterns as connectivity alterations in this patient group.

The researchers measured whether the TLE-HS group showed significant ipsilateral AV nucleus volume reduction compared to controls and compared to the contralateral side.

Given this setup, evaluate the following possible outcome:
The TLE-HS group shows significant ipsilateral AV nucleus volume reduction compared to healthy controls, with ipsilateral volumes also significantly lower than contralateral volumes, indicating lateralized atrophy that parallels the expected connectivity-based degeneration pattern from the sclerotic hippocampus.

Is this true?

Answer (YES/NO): YES